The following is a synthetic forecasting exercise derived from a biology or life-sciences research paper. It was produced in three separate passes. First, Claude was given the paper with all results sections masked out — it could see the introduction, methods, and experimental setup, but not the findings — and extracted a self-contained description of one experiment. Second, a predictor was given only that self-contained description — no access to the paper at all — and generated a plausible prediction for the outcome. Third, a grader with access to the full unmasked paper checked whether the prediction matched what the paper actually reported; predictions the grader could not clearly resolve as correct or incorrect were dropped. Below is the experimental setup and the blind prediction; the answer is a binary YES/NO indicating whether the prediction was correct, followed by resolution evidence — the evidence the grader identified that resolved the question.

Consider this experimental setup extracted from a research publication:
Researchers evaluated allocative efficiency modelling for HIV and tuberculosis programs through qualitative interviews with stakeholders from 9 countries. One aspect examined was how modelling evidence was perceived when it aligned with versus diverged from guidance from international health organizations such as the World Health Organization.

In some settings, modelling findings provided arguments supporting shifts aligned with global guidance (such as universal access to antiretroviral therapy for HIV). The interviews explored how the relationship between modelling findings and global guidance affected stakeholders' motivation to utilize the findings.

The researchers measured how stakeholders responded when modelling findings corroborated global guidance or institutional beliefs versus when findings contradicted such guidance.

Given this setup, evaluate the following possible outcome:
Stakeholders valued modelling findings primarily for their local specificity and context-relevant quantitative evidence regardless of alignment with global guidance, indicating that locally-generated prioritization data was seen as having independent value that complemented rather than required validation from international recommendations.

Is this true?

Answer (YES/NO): NO